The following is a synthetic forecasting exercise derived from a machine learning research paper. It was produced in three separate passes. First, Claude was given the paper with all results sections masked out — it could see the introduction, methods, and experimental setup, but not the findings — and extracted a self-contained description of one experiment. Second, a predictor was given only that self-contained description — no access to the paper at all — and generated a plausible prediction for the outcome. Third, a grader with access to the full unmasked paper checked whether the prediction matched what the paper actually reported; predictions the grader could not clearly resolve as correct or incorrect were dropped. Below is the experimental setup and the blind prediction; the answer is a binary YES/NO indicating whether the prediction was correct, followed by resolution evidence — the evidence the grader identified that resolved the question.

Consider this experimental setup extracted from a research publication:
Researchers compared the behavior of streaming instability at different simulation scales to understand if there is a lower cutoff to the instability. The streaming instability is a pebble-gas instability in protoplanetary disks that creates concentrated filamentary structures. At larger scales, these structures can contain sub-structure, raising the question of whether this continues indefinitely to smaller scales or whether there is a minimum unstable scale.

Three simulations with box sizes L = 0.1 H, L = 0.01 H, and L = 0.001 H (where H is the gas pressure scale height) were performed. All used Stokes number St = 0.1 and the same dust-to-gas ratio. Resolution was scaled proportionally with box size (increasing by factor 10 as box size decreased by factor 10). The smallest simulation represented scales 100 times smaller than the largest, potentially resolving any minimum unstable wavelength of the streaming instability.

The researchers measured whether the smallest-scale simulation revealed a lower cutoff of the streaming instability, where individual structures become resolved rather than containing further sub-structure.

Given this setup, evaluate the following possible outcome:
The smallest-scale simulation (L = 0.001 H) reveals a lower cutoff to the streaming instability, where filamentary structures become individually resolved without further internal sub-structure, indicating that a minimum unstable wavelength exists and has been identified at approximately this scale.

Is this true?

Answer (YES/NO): YES